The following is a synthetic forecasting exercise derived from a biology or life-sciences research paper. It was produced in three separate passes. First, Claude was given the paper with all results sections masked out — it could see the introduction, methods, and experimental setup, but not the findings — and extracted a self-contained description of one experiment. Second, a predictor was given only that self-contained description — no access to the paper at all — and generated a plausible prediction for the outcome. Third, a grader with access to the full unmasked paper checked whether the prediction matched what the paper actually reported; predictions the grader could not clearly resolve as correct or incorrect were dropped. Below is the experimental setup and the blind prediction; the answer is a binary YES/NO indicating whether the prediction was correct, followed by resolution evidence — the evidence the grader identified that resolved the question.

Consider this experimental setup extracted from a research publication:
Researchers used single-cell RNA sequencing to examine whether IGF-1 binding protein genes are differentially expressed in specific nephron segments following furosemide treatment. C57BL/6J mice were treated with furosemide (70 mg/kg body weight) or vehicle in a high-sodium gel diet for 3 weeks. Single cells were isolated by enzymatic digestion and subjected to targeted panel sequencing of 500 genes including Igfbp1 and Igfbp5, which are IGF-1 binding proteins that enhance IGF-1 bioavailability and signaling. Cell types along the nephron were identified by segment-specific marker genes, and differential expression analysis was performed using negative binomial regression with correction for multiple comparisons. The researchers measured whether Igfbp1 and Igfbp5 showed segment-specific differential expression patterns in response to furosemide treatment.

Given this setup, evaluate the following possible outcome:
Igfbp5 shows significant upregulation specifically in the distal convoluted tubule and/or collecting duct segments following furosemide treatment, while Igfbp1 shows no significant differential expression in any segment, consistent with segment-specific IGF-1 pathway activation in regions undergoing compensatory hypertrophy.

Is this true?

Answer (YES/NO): NO